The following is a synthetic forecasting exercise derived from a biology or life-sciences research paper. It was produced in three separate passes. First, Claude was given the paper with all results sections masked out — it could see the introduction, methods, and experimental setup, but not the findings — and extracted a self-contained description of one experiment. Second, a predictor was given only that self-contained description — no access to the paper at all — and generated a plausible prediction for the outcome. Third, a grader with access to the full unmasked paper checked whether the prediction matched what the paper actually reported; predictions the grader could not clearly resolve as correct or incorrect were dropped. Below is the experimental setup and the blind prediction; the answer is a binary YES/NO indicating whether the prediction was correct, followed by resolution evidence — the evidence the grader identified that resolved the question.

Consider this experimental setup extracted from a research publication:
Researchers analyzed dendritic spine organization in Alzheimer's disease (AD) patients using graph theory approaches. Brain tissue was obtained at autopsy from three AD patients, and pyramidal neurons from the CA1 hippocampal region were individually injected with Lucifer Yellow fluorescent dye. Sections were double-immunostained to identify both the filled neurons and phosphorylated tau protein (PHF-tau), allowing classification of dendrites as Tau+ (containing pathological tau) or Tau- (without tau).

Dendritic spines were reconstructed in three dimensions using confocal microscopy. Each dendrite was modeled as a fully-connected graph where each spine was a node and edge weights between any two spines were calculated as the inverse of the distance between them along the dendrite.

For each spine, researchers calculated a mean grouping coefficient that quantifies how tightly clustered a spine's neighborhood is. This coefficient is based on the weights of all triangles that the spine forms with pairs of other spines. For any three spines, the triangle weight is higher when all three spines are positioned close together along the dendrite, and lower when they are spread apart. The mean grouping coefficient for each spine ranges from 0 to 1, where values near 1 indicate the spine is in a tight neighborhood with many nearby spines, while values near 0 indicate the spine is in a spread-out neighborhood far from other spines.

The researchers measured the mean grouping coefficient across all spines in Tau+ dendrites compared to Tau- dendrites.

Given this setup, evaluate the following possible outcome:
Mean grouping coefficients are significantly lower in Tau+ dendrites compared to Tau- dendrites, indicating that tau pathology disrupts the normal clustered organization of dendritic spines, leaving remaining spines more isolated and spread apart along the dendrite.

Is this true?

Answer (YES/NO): NO